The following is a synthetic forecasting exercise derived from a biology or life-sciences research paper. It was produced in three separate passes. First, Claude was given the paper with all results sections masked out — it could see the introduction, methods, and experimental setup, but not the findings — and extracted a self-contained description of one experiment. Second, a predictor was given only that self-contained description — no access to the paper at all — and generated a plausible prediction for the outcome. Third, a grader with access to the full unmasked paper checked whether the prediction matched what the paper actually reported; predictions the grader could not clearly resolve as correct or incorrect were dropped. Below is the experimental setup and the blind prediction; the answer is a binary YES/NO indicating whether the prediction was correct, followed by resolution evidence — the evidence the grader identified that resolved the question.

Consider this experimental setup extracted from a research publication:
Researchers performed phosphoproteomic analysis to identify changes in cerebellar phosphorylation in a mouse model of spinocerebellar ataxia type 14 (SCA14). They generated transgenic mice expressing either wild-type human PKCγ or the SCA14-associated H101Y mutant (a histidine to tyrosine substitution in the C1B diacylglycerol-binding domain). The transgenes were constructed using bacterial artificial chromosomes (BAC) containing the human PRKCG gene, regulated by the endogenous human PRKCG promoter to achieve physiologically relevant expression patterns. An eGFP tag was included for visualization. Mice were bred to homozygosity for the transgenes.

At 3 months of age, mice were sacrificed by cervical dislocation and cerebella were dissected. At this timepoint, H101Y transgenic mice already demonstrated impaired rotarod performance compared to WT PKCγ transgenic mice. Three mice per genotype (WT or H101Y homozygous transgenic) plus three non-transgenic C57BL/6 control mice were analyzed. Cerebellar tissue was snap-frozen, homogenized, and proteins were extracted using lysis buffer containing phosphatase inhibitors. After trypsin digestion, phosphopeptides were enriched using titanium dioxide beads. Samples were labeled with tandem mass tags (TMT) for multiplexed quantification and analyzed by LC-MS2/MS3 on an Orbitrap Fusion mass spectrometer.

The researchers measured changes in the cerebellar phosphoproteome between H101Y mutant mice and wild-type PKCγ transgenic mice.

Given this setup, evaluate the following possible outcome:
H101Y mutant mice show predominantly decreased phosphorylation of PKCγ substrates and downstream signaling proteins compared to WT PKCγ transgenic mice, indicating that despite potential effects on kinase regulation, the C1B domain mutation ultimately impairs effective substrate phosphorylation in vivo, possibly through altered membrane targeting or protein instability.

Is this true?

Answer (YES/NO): NO